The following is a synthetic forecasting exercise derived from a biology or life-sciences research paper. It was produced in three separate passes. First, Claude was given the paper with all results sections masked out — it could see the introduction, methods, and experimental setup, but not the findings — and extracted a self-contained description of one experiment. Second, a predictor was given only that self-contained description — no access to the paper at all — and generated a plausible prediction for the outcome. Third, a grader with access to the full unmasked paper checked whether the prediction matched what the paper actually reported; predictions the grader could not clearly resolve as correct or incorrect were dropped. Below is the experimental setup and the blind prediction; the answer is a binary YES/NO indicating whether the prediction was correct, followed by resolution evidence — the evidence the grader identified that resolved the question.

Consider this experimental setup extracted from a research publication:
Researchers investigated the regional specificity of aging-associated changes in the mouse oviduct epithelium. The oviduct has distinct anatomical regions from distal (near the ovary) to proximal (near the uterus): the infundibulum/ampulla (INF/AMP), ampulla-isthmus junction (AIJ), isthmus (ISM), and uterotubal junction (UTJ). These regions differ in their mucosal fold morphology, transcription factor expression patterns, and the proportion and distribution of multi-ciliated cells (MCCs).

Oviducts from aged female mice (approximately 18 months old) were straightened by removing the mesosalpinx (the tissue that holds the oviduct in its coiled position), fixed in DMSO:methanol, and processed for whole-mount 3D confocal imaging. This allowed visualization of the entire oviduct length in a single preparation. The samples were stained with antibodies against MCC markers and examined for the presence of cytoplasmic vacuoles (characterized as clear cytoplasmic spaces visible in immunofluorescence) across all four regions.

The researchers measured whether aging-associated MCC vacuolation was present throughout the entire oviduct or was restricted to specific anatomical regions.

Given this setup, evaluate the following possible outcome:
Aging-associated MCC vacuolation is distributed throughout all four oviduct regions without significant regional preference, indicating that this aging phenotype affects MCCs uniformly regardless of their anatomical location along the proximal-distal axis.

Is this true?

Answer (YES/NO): NO